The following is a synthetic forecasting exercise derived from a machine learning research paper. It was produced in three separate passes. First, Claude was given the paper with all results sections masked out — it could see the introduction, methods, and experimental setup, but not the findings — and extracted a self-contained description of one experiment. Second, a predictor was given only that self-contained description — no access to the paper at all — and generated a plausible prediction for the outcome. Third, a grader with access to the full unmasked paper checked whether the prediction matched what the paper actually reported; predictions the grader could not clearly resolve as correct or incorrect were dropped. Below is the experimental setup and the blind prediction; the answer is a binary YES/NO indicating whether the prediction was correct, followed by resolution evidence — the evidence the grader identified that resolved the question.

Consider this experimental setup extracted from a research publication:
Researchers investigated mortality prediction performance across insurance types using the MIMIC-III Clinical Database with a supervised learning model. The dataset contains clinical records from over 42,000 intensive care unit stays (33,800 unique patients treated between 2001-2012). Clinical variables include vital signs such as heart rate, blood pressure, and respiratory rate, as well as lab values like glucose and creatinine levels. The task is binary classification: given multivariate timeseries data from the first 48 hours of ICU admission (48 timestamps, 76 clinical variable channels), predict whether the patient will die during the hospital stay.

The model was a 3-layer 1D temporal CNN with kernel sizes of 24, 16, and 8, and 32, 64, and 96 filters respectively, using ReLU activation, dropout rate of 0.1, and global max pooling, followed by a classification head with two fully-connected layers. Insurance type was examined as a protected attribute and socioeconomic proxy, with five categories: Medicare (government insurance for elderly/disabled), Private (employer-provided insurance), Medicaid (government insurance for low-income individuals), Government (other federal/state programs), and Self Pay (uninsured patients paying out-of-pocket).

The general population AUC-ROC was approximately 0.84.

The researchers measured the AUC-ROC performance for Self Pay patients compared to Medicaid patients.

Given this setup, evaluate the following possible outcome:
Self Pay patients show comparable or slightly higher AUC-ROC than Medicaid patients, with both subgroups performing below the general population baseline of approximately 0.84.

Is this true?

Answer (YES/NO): NO